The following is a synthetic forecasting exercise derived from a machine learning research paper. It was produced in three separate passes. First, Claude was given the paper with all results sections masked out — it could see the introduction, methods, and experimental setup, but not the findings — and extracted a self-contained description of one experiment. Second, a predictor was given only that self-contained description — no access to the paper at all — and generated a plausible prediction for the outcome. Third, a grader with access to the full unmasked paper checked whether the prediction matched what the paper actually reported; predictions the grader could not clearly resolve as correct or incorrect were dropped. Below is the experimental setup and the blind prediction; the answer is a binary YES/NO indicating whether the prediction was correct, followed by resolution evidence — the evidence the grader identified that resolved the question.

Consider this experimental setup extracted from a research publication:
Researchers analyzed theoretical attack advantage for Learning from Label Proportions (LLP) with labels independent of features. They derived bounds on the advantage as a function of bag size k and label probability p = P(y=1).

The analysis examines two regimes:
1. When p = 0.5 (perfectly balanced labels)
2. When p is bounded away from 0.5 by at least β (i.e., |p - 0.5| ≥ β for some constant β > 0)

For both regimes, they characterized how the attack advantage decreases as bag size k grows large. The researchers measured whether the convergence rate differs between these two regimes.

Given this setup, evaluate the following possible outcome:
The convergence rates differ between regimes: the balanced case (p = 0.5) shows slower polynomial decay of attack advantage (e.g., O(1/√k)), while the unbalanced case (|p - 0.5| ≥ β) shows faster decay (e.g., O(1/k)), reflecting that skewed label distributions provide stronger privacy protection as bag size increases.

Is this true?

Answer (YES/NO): NO